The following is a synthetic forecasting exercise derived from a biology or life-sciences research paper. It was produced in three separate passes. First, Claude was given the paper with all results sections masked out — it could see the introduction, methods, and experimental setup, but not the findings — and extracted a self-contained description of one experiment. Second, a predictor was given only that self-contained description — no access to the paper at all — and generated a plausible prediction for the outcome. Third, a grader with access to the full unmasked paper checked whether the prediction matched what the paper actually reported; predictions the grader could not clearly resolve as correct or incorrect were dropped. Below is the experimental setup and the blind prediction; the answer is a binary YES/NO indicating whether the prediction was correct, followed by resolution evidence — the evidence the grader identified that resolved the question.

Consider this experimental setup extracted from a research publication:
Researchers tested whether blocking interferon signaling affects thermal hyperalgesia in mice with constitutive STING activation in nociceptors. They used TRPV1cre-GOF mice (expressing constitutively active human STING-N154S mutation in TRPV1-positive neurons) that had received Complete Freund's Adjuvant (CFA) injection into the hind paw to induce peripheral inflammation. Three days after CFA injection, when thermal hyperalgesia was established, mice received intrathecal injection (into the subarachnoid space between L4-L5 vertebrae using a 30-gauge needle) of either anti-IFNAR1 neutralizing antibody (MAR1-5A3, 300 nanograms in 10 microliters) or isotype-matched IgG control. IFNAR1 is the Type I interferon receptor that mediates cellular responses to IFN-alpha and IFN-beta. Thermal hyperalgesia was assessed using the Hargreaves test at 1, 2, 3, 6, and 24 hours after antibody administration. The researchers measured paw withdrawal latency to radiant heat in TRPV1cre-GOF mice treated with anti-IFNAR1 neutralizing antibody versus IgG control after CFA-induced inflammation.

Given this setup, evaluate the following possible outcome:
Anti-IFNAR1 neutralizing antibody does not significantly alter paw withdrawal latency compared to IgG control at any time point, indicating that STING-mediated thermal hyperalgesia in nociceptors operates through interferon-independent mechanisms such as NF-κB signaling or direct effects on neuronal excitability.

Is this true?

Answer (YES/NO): NO